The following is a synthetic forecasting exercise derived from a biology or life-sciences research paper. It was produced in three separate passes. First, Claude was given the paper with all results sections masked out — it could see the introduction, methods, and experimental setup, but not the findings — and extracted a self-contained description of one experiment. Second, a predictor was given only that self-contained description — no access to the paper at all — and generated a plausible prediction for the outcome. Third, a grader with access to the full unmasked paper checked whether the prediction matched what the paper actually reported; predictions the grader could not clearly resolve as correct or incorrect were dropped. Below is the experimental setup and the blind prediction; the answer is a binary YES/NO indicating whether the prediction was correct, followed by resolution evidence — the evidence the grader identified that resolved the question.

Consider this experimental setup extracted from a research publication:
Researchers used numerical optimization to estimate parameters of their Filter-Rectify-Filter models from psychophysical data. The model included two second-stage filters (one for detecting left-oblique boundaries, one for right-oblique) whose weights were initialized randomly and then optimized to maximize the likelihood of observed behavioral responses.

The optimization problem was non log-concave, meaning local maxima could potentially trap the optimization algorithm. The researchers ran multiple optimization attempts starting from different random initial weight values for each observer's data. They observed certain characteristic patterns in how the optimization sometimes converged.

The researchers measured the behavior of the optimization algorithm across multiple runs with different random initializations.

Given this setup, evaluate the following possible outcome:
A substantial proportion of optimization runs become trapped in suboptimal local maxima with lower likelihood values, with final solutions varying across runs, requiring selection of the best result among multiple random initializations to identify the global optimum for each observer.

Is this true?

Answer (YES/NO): NO